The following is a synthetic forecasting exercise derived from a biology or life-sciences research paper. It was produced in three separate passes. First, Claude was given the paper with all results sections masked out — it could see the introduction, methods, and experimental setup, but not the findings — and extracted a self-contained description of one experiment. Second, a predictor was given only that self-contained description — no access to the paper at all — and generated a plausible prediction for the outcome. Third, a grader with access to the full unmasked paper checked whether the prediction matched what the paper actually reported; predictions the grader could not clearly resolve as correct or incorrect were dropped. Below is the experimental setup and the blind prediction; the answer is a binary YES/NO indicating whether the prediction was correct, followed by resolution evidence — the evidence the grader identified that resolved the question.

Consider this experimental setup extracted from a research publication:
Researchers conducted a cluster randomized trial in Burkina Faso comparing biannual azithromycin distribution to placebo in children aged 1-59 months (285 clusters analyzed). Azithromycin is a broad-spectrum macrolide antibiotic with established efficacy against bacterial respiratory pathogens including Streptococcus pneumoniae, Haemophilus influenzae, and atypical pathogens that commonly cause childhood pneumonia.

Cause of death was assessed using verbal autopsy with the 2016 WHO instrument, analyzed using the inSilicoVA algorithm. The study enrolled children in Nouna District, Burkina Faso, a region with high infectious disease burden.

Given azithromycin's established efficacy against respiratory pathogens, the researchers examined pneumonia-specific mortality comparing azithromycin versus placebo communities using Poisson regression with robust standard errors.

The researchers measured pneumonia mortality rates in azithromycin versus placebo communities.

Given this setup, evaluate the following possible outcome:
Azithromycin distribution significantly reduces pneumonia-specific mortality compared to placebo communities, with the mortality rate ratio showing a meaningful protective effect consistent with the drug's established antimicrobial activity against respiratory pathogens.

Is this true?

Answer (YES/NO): NO